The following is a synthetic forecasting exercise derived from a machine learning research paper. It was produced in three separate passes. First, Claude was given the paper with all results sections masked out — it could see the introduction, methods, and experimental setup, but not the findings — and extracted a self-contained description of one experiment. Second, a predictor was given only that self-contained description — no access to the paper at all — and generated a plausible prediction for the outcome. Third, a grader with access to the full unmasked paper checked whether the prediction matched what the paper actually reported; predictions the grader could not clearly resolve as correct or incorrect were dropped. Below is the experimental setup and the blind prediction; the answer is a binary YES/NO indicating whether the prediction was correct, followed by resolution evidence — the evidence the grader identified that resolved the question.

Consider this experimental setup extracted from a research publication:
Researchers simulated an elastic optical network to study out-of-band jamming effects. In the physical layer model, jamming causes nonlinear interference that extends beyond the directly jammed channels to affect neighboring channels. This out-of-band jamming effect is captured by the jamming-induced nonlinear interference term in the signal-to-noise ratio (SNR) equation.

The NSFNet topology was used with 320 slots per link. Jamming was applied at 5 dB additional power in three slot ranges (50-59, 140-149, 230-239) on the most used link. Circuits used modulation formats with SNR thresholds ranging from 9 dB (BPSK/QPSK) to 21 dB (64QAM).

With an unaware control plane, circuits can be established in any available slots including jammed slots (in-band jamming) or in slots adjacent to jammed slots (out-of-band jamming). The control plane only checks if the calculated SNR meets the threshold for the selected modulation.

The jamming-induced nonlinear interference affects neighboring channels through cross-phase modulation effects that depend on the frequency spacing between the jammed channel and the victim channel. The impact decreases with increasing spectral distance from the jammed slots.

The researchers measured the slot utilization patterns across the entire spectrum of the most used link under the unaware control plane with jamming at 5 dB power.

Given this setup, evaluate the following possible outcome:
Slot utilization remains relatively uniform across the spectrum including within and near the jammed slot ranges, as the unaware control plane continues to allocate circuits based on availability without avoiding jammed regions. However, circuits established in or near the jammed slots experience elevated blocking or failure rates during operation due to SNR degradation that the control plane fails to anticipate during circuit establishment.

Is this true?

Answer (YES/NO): NO